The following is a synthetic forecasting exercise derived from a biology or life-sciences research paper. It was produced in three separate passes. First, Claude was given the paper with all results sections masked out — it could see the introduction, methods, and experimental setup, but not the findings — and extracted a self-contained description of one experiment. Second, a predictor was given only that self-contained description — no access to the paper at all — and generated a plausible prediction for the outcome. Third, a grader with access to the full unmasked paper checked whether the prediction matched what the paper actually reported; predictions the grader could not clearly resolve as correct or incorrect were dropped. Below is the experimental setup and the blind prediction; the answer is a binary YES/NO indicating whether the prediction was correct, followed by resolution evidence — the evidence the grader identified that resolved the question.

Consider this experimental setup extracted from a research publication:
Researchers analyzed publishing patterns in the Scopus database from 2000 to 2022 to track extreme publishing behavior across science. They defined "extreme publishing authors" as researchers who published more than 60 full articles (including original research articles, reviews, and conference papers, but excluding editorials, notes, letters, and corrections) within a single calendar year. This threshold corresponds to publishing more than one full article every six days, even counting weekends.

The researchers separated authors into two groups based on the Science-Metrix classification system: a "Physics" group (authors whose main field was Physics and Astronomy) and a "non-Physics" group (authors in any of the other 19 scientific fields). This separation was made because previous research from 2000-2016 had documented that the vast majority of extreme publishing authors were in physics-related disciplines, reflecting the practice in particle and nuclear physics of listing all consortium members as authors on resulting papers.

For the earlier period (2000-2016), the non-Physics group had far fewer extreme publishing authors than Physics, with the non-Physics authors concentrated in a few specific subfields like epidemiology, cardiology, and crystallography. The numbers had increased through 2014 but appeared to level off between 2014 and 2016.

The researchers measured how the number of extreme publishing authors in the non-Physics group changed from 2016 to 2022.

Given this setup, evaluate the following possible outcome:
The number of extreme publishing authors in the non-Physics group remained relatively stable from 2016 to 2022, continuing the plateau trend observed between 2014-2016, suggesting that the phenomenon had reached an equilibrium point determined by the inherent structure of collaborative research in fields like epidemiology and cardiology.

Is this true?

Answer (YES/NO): NO